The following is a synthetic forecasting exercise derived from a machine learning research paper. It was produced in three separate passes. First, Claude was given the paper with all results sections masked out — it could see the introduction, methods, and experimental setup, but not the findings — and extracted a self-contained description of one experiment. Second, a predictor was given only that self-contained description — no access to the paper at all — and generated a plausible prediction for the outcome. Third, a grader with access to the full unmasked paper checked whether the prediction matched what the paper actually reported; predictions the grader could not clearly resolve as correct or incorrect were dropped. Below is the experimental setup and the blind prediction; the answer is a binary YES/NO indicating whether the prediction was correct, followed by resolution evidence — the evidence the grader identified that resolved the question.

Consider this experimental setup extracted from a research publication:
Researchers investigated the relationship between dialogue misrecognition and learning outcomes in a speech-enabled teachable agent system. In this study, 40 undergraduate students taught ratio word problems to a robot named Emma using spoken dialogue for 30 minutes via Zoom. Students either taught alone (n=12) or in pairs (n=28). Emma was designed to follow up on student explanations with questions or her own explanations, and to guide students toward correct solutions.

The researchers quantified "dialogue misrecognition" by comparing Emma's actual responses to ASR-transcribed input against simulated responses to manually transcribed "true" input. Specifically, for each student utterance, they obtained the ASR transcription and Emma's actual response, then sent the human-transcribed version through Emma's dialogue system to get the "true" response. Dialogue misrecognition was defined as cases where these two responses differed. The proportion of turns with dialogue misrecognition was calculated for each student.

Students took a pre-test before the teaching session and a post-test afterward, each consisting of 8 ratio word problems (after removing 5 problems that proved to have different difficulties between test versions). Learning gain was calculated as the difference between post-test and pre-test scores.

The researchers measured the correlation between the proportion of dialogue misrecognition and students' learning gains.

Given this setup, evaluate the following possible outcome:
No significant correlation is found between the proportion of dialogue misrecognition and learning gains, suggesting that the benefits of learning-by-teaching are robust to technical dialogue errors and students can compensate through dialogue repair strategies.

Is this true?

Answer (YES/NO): YES